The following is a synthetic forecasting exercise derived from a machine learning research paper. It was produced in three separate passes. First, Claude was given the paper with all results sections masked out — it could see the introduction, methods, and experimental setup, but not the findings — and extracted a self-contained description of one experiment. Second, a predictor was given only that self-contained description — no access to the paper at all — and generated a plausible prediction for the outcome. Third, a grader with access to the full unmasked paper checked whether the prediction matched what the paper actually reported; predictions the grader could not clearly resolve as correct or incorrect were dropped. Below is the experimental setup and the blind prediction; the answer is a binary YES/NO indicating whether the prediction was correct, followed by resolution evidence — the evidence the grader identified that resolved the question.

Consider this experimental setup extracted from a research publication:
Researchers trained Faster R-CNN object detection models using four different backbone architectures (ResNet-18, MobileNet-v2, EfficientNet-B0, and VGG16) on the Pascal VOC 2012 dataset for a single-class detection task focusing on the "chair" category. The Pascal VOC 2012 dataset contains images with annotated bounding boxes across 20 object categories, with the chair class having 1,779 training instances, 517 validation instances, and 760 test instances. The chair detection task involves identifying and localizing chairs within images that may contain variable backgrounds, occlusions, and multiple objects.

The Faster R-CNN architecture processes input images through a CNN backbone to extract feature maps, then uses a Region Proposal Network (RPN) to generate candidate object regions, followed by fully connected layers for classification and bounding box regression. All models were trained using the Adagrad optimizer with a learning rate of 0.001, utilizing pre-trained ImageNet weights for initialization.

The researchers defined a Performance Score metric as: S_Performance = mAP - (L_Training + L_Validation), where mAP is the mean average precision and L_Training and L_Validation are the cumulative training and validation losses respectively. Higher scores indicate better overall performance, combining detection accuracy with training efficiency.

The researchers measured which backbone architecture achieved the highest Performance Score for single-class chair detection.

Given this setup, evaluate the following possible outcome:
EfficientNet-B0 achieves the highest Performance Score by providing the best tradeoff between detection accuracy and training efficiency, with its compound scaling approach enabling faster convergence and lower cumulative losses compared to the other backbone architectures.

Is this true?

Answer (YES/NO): YES